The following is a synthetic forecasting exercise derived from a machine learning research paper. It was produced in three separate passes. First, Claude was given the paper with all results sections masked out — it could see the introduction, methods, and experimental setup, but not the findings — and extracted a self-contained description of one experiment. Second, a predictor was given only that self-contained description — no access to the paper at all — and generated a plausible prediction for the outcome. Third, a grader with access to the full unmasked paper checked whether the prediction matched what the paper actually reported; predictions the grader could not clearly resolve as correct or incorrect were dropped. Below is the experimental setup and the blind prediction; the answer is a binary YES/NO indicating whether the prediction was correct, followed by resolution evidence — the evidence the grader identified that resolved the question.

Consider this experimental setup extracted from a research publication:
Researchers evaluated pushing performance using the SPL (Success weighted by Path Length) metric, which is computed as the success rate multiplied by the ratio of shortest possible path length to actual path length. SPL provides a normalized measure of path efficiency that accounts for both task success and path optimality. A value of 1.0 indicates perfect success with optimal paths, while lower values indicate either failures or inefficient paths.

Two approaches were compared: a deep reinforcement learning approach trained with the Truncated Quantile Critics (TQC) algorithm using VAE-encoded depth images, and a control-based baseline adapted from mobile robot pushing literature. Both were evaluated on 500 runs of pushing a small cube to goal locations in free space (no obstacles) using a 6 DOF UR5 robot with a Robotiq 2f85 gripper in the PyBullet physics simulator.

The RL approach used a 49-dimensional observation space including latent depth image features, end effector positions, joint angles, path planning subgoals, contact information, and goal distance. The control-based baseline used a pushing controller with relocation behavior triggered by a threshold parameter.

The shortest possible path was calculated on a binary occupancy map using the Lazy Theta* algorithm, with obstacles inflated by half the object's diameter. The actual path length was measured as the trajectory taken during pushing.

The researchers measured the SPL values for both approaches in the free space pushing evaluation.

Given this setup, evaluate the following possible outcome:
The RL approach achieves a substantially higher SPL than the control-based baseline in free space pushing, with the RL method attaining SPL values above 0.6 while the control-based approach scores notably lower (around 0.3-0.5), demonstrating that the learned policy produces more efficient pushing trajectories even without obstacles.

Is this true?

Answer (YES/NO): NO